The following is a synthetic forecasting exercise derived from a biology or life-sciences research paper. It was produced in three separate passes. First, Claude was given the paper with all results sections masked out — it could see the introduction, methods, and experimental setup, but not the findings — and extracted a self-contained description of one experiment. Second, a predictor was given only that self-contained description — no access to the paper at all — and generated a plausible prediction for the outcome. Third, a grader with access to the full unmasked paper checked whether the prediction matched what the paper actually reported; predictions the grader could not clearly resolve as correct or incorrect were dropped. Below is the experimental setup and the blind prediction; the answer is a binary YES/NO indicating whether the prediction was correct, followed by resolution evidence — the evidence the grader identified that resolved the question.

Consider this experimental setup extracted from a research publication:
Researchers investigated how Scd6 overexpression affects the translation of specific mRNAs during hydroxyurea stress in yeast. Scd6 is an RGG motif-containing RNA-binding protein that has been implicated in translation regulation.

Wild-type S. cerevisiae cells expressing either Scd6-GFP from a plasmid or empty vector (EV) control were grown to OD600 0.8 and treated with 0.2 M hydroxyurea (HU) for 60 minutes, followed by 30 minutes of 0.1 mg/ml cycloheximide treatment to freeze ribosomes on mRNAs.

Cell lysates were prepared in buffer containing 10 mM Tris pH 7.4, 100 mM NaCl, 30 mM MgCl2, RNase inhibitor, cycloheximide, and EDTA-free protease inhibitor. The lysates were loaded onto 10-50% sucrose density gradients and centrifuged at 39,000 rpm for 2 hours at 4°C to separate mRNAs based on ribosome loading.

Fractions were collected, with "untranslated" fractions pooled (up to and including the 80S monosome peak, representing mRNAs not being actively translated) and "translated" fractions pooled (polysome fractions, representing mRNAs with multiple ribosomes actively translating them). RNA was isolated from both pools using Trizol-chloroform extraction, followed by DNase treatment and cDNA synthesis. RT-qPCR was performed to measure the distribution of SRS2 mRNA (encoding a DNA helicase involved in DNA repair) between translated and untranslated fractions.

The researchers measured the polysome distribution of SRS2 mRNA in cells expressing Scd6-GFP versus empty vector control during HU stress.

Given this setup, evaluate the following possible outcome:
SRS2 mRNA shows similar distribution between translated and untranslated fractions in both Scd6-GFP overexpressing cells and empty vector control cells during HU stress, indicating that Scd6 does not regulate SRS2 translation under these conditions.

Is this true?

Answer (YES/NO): NO